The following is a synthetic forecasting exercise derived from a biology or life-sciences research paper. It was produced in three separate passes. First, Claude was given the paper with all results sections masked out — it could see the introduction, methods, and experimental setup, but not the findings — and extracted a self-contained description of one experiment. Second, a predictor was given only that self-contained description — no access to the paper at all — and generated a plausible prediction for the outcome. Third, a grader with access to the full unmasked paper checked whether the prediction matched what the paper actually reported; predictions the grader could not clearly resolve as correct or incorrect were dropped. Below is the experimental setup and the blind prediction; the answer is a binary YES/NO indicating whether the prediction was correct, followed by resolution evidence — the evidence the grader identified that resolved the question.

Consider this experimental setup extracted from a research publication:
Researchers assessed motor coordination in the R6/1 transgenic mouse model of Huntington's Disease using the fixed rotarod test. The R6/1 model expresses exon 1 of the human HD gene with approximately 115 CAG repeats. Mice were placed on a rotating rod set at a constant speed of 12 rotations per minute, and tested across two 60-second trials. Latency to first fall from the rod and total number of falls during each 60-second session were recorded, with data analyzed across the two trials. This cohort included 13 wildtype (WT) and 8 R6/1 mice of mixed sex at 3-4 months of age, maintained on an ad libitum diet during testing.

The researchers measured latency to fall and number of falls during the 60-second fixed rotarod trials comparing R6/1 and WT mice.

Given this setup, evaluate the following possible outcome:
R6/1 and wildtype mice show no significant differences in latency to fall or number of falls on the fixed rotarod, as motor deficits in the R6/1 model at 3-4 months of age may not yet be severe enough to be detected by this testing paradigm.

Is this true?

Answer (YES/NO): NO